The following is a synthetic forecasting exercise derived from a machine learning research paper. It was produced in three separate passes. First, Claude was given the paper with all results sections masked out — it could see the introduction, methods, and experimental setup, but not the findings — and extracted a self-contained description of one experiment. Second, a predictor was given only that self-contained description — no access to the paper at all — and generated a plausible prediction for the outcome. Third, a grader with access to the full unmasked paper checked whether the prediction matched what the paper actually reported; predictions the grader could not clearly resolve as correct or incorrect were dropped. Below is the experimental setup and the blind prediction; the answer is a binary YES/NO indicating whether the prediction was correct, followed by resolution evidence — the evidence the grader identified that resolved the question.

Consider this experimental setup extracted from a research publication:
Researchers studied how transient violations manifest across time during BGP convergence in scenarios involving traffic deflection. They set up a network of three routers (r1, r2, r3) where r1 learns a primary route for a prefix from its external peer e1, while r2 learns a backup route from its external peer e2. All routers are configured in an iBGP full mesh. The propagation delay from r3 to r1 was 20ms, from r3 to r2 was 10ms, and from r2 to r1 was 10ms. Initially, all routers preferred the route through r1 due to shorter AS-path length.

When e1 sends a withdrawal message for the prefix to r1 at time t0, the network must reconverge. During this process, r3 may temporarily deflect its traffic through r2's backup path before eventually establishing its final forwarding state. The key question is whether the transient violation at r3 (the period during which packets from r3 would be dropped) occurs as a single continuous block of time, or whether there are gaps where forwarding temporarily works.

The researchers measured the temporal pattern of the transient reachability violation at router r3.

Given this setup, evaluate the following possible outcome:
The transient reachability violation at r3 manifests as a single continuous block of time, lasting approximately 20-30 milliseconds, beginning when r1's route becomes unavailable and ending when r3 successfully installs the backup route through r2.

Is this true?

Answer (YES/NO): NO